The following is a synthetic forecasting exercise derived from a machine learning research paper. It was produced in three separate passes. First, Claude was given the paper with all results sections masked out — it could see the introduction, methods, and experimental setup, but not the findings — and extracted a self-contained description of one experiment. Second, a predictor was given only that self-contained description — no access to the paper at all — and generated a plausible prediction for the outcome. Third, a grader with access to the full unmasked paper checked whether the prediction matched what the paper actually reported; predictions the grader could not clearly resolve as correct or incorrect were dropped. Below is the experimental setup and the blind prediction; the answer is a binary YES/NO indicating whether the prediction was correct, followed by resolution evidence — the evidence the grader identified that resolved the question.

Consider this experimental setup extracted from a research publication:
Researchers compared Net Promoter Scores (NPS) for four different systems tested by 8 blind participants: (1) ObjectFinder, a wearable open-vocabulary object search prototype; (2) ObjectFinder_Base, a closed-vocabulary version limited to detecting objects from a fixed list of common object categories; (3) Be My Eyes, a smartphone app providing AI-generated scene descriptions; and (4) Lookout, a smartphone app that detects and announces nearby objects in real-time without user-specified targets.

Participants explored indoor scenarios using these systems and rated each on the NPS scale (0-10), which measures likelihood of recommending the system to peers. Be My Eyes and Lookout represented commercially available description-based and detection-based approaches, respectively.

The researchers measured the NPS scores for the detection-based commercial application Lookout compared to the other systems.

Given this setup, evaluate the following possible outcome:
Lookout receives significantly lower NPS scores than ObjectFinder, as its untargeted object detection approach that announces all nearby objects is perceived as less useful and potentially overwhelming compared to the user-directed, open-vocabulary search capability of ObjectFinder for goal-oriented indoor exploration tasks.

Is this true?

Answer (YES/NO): NO